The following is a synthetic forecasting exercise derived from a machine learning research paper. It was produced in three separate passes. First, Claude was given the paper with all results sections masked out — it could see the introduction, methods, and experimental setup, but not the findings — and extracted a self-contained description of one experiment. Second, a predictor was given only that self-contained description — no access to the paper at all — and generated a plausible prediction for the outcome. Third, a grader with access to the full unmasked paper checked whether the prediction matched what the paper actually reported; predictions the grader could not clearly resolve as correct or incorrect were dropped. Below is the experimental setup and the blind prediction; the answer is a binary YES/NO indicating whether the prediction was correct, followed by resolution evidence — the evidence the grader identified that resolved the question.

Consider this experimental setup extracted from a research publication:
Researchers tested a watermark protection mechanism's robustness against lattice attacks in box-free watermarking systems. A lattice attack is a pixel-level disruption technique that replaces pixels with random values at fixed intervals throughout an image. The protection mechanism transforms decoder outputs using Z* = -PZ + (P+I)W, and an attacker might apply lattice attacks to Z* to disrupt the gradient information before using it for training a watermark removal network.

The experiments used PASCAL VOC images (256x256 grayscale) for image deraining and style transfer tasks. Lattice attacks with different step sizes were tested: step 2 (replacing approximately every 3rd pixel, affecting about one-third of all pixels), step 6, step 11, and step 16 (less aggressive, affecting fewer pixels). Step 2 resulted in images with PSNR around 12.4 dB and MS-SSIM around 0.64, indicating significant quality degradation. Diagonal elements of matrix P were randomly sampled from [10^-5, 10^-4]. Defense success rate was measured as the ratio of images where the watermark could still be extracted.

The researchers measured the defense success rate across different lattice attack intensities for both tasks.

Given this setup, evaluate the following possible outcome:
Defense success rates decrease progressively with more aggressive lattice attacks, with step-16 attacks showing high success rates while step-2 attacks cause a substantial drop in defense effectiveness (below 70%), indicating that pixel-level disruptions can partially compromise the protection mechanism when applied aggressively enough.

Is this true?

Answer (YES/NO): NO